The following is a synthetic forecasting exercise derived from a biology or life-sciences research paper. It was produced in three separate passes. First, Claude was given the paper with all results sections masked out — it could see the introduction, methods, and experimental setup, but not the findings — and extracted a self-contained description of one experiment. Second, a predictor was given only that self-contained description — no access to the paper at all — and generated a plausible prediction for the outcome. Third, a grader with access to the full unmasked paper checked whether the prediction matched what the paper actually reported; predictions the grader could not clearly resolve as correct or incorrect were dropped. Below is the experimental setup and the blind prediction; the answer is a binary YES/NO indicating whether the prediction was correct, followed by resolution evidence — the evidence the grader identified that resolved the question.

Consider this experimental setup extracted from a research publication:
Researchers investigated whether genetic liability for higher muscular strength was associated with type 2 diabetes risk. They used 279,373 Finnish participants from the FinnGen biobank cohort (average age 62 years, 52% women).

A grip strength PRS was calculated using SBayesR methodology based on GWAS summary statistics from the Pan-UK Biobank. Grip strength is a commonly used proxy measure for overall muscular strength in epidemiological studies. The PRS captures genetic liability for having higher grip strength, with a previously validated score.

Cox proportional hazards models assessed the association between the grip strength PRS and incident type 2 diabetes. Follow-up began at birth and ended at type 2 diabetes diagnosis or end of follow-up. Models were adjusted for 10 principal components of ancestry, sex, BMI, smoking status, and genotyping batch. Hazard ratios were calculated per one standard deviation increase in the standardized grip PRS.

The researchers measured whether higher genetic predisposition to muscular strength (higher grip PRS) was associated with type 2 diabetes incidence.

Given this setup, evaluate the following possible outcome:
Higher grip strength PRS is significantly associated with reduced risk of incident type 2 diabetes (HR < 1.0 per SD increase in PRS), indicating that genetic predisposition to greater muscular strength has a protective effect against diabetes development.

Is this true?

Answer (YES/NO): YES